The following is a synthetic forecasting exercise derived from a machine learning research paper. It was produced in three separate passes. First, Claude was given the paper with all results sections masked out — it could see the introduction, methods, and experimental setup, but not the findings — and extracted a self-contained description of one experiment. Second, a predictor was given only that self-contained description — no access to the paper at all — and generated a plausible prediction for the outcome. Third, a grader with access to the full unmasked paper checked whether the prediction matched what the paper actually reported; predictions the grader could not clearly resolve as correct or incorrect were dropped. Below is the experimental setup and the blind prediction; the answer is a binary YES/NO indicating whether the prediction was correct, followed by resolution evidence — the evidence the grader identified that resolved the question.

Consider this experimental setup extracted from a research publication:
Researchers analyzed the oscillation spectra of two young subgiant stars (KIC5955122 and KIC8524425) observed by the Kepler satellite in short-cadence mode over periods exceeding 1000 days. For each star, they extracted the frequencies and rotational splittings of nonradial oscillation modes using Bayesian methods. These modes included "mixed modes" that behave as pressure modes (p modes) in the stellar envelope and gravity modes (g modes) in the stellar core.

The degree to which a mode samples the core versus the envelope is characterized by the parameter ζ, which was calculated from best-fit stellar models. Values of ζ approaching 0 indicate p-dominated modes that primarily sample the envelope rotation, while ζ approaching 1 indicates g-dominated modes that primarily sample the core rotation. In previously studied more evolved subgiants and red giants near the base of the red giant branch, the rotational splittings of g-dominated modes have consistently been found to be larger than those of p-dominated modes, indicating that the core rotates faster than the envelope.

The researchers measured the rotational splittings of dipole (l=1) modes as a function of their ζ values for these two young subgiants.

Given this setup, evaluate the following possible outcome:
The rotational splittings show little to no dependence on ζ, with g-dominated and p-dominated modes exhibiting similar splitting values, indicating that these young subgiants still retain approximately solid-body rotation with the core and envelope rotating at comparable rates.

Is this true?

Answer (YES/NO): NO